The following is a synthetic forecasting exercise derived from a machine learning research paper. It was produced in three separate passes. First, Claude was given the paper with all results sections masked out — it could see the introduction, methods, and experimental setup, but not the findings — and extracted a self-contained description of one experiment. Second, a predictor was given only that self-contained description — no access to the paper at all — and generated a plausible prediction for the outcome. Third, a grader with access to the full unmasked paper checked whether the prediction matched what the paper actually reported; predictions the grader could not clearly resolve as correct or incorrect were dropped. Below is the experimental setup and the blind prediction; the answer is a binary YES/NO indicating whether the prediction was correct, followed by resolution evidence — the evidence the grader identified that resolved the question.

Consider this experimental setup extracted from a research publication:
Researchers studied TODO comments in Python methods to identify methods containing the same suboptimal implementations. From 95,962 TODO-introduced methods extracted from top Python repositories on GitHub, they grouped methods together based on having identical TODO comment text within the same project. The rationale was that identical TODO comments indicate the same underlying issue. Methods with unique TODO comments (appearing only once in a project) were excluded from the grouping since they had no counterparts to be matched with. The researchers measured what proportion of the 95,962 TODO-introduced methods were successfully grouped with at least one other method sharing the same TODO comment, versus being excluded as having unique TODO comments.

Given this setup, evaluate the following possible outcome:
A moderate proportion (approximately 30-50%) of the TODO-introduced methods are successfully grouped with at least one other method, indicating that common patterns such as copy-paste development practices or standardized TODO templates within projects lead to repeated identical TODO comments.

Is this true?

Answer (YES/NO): NO